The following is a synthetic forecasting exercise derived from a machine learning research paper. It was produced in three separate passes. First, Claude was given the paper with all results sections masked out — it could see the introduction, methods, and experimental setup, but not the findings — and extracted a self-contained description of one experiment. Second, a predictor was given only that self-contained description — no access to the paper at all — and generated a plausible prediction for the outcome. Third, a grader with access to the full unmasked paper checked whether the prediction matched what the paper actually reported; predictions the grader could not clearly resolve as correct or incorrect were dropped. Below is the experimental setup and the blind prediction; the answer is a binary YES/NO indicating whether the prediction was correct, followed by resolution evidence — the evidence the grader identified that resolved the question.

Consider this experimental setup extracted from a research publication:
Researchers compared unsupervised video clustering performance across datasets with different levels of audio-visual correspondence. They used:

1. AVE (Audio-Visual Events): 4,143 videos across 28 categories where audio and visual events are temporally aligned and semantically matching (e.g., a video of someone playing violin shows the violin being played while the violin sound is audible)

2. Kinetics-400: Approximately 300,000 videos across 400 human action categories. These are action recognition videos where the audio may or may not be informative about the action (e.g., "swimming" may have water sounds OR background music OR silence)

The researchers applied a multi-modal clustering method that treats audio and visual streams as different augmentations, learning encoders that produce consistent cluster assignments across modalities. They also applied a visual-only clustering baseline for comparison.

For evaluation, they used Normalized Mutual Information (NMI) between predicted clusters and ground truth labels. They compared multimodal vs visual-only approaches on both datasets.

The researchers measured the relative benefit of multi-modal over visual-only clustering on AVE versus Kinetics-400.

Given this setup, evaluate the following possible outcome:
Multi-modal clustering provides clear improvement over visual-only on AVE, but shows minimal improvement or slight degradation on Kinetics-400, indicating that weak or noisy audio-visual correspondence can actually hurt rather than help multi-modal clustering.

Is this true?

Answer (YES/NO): NO